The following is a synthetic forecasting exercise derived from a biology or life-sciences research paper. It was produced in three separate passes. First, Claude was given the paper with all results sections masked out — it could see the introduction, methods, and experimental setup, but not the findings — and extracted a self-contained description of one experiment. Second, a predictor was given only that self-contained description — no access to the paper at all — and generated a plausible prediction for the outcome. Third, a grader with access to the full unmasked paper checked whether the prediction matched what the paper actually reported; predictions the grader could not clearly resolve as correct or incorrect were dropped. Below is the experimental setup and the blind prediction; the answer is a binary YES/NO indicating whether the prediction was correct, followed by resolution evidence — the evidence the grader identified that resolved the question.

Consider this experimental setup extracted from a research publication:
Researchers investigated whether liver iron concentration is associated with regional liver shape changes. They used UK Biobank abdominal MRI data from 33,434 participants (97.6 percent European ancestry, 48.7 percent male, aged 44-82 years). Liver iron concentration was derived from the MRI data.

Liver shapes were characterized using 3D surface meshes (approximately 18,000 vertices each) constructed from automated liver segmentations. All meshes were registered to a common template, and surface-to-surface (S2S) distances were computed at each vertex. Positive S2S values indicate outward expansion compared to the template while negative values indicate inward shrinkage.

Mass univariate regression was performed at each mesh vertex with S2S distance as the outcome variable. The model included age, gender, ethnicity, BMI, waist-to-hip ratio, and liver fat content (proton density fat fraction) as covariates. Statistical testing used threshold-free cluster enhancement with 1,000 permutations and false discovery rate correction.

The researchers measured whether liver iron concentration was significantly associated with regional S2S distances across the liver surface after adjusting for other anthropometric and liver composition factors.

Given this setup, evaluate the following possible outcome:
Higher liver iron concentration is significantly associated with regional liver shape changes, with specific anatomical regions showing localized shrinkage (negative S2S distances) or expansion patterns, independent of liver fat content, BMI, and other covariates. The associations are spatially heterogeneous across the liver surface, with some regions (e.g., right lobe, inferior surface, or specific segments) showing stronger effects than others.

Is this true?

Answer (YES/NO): YES